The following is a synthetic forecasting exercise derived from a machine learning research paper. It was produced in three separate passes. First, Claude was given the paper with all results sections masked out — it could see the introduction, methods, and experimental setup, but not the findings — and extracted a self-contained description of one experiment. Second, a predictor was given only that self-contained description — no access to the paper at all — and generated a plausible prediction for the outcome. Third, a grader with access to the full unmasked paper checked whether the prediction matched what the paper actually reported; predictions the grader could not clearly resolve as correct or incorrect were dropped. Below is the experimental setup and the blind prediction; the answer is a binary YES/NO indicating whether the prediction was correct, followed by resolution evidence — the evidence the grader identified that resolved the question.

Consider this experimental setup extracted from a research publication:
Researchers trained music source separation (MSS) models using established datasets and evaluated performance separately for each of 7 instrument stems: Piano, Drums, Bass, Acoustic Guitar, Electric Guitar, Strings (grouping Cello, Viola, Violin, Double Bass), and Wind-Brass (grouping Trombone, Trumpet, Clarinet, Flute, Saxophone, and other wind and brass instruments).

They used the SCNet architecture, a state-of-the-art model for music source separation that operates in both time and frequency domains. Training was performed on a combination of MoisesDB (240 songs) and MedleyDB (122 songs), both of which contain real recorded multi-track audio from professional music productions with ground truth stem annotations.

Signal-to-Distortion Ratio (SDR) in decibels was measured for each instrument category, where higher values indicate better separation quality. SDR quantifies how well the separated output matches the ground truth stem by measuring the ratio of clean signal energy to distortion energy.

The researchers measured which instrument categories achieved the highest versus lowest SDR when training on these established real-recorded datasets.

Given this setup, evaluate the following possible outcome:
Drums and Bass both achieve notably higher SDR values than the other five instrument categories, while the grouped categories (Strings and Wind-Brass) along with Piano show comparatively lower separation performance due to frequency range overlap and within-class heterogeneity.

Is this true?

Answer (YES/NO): NO